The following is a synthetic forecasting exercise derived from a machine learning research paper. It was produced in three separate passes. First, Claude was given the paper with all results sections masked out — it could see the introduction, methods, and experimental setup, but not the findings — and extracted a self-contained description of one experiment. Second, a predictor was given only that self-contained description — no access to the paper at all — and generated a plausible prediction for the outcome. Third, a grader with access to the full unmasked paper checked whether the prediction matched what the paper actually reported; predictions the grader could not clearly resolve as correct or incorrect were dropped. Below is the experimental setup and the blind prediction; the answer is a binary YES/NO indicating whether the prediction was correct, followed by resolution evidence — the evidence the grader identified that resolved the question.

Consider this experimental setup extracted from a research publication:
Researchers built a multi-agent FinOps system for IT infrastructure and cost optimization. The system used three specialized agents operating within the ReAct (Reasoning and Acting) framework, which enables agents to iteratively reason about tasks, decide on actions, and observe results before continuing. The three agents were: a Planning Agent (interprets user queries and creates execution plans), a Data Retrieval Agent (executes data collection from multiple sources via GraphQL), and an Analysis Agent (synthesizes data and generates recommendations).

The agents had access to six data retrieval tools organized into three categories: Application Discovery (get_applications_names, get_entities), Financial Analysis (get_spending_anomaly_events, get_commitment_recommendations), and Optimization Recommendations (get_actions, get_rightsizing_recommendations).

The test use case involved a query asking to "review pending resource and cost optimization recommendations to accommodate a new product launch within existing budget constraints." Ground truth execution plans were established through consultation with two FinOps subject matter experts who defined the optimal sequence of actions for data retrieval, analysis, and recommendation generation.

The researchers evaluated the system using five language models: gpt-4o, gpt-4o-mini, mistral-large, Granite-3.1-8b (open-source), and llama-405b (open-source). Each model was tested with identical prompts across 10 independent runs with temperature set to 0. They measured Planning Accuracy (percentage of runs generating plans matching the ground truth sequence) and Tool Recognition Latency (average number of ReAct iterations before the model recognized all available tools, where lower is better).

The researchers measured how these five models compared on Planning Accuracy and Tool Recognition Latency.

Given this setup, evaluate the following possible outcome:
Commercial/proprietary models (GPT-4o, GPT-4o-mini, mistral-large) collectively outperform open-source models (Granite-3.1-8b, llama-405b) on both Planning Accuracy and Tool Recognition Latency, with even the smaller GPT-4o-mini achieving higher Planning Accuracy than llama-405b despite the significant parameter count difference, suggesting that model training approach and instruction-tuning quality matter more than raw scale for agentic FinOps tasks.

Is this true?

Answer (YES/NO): NO